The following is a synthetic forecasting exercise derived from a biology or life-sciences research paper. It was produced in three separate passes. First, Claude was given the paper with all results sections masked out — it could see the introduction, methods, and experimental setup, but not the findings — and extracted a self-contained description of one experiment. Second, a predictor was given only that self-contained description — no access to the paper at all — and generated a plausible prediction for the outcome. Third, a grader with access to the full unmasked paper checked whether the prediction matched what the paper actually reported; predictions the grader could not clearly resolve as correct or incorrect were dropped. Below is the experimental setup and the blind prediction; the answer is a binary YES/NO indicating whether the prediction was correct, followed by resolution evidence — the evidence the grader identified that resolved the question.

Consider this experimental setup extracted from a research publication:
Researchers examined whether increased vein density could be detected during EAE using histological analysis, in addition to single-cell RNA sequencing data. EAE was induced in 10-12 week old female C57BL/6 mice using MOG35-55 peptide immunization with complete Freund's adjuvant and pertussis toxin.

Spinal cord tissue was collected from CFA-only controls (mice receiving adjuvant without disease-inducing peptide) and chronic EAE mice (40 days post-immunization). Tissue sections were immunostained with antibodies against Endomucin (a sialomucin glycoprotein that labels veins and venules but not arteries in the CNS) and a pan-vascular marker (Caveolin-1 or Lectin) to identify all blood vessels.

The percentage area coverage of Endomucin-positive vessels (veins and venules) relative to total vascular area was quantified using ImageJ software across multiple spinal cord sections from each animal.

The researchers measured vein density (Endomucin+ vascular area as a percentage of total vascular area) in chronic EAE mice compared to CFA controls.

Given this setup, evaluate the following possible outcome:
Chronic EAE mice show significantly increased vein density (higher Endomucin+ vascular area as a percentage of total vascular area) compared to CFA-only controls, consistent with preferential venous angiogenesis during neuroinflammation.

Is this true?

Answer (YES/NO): NO